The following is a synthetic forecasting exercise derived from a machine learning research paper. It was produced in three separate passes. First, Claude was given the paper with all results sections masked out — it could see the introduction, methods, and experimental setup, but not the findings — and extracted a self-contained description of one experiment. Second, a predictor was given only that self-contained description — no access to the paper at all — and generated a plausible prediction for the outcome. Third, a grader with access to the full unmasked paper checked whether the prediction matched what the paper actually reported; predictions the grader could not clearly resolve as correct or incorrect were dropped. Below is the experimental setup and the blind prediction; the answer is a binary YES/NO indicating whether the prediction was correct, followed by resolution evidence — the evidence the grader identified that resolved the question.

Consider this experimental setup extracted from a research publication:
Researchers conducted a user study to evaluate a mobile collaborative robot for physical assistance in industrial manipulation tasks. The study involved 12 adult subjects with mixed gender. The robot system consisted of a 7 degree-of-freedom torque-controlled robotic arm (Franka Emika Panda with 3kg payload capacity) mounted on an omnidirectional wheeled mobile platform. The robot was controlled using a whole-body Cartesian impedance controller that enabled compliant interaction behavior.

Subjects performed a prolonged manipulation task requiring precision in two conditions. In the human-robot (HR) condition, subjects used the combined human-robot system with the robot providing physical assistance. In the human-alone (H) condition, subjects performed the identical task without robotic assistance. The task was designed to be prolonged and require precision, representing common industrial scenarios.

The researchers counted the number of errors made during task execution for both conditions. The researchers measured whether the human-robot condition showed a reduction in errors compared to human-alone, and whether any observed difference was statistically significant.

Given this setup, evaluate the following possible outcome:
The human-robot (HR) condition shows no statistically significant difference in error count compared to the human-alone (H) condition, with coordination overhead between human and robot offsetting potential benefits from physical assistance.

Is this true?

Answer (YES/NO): NO